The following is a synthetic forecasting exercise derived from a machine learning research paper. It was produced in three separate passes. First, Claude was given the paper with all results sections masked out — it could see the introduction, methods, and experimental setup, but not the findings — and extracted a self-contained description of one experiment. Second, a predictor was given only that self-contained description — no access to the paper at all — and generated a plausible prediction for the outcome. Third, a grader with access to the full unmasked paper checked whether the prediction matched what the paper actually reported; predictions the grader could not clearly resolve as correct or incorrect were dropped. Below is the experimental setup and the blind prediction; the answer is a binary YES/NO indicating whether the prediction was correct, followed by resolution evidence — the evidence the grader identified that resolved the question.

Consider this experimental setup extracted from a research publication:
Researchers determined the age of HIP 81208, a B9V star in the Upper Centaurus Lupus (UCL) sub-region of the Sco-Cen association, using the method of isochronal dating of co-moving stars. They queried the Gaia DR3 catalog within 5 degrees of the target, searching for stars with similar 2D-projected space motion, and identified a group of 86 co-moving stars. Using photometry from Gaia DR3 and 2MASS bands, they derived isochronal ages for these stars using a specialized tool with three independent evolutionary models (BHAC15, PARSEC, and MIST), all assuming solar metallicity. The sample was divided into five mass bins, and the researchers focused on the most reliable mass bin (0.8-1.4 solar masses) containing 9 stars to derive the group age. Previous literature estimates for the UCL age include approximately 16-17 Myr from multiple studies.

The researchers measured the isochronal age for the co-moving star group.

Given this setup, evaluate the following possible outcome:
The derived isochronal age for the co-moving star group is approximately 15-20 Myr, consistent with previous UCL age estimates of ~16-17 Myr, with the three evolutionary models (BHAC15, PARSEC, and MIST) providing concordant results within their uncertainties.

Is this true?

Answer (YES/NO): NO